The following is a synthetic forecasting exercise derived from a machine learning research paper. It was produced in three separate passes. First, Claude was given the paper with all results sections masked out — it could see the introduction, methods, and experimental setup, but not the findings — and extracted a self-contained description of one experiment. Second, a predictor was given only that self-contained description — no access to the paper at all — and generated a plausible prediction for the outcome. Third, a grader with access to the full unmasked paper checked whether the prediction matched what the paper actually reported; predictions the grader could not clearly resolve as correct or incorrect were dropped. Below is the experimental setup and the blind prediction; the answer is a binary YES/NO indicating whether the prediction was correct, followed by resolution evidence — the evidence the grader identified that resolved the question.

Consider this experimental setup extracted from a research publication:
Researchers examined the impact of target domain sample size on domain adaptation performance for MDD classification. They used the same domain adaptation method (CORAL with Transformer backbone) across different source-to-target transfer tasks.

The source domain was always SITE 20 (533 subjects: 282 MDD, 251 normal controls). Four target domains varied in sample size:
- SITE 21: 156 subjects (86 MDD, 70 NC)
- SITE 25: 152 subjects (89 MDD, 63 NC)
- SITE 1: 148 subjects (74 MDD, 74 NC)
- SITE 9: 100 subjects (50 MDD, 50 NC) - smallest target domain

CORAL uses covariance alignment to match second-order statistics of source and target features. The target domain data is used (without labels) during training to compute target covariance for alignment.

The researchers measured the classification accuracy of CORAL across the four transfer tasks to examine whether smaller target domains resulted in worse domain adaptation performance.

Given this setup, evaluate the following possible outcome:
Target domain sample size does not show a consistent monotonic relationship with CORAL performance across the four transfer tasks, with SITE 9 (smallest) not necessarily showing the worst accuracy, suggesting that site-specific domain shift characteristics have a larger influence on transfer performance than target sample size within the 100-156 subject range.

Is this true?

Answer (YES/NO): YES